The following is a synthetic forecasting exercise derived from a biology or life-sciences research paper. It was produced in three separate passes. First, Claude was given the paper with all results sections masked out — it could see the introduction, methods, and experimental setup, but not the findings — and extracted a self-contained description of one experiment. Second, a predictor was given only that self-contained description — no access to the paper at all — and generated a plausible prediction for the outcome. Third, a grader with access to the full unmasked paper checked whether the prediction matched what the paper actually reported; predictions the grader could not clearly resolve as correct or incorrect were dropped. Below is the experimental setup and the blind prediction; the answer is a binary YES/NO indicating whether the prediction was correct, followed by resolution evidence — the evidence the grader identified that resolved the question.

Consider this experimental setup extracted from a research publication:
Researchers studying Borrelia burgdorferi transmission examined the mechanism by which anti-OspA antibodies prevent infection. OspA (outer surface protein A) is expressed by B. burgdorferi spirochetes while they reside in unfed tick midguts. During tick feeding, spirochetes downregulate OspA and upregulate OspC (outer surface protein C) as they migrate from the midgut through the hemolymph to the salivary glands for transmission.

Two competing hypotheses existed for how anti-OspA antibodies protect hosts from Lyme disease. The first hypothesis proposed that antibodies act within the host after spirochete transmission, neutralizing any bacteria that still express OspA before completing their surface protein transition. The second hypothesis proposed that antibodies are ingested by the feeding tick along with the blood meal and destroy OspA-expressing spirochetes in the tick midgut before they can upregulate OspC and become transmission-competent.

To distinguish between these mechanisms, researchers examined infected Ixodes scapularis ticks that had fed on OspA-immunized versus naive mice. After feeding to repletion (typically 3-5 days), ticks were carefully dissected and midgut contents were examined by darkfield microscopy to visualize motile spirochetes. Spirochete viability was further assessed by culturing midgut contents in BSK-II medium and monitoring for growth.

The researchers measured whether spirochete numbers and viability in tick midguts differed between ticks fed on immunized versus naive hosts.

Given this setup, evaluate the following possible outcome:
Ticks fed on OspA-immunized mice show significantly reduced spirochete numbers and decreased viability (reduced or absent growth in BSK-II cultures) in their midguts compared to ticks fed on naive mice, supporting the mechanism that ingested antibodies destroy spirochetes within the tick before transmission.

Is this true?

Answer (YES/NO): NO